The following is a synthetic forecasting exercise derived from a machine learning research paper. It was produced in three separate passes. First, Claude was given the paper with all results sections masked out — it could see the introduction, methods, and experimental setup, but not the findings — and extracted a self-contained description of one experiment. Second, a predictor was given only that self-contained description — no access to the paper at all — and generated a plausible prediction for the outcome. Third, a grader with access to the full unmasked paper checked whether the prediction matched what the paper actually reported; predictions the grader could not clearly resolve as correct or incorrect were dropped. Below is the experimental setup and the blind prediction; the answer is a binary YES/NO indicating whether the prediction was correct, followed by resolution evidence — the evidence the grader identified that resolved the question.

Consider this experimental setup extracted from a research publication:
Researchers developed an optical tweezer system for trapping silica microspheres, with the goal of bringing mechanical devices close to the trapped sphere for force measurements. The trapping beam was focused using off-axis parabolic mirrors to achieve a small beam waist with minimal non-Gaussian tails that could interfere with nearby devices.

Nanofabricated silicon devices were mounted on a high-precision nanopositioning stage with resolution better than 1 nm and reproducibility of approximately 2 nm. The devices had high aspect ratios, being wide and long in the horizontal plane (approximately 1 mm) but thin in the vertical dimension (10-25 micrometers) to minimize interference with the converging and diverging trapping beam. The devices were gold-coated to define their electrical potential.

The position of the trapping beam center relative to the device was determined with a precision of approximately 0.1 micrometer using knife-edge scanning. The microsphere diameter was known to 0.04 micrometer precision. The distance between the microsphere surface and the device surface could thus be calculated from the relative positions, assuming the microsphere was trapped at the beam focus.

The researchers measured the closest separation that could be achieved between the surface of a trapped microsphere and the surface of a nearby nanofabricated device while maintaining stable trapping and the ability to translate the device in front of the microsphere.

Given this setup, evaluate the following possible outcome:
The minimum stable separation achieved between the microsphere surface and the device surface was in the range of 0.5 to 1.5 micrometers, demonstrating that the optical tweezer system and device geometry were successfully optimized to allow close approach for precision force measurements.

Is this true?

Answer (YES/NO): NO